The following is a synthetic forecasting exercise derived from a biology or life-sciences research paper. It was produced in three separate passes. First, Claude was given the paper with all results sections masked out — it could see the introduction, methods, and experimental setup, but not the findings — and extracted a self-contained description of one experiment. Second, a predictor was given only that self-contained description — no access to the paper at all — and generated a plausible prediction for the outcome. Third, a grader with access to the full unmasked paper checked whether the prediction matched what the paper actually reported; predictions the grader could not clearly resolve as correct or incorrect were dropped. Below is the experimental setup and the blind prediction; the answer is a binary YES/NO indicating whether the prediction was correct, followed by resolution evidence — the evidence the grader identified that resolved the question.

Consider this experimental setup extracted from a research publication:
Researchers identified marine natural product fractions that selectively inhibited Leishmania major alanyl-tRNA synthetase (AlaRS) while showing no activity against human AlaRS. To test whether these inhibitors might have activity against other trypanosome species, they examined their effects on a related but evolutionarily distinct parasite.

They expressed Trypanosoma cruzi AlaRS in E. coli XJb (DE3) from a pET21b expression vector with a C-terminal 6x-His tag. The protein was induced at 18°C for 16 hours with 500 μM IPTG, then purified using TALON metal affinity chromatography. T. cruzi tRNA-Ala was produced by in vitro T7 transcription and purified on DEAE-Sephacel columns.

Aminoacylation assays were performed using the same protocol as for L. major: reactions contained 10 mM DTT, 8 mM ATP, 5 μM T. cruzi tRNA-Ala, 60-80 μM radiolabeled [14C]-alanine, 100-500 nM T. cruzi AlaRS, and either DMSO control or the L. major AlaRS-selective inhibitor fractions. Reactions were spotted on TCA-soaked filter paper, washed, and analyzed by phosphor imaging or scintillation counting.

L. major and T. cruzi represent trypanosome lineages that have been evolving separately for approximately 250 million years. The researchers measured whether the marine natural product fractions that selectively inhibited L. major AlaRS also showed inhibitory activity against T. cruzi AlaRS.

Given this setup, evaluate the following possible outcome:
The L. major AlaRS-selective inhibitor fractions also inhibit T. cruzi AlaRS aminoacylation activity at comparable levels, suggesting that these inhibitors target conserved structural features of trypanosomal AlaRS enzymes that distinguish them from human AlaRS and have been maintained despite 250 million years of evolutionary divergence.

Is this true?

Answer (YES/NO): YES